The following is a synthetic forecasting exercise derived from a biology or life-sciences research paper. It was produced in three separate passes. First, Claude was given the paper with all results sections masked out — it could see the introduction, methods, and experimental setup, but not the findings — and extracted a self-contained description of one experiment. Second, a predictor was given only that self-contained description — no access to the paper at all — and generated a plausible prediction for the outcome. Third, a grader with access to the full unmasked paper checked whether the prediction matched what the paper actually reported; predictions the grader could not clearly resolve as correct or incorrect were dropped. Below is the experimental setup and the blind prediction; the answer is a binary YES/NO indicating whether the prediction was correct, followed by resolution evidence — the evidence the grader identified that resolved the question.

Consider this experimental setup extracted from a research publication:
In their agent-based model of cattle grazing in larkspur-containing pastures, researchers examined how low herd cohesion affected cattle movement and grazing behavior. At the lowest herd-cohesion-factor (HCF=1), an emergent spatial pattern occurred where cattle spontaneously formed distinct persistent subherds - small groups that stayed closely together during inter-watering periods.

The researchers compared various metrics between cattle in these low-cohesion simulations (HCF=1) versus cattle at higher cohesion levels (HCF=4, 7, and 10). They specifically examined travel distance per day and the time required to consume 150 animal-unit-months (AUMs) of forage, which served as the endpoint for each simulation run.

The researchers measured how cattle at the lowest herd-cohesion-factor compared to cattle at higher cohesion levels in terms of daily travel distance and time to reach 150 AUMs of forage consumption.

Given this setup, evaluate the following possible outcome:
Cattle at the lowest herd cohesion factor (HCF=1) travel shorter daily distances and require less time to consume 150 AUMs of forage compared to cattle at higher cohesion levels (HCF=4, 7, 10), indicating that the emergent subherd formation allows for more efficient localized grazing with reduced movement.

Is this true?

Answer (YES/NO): NO